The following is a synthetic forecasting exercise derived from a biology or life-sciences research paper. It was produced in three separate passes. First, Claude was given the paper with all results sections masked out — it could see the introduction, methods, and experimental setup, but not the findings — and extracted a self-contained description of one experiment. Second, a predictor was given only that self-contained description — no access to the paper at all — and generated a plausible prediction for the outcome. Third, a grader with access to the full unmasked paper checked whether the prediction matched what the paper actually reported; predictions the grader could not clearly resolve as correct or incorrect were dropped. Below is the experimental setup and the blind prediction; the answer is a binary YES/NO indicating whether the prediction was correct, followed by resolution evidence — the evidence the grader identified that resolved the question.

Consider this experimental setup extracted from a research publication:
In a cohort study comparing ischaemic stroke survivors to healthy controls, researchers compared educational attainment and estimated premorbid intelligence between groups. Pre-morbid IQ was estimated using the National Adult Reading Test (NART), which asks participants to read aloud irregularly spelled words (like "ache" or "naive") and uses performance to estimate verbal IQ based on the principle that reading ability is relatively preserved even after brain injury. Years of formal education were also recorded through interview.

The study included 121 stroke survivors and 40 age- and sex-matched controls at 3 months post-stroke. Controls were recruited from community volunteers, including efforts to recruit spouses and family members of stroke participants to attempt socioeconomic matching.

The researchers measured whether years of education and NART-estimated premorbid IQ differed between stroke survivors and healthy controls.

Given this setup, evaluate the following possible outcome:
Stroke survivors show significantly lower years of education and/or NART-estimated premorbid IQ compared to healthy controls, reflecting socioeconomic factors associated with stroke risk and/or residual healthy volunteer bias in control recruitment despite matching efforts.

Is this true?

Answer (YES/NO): YES